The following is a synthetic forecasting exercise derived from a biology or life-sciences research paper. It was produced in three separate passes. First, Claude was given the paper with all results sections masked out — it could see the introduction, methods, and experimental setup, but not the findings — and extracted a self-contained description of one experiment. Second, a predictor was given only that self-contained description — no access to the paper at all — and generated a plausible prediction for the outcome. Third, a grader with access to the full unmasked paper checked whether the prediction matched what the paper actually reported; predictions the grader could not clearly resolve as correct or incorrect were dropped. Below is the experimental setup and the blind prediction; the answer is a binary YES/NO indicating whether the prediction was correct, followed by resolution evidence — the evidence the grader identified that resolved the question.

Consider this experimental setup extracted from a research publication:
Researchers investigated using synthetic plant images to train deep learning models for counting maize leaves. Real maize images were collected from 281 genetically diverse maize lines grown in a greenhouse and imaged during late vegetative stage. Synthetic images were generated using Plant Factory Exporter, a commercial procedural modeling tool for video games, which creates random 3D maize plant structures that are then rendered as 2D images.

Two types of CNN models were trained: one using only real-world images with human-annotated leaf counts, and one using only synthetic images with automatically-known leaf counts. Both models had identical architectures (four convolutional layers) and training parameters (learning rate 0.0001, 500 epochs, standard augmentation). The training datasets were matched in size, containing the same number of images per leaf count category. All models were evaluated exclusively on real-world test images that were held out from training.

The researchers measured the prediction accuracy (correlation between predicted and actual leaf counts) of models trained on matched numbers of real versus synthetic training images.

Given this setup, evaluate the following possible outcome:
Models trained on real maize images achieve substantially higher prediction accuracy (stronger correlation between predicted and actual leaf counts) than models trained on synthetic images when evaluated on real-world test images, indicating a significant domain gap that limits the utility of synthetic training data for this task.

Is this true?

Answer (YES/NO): YES